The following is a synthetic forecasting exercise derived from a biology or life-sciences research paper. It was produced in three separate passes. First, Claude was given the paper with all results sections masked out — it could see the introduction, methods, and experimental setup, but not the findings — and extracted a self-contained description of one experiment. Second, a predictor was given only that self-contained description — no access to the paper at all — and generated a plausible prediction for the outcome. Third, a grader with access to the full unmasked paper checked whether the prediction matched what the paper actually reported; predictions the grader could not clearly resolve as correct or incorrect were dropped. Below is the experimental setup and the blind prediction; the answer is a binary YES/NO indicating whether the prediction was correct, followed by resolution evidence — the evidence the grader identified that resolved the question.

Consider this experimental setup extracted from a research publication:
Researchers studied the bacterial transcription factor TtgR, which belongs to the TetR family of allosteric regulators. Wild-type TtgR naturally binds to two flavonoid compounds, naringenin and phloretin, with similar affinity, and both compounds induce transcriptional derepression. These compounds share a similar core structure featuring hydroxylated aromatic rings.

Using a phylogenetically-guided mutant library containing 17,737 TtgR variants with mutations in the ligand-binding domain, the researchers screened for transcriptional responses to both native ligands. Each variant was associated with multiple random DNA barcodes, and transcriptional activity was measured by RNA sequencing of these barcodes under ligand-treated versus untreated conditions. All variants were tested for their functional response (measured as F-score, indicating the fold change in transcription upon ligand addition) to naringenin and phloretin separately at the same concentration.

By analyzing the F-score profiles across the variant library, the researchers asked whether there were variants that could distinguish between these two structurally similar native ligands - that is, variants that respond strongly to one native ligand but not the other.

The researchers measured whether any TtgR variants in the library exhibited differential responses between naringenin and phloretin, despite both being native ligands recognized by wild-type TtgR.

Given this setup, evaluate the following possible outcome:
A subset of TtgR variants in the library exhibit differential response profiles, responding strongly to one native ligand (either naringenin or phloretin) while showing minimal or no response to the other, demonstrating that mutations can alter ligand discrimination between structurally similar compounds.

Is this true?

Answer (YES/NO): YES